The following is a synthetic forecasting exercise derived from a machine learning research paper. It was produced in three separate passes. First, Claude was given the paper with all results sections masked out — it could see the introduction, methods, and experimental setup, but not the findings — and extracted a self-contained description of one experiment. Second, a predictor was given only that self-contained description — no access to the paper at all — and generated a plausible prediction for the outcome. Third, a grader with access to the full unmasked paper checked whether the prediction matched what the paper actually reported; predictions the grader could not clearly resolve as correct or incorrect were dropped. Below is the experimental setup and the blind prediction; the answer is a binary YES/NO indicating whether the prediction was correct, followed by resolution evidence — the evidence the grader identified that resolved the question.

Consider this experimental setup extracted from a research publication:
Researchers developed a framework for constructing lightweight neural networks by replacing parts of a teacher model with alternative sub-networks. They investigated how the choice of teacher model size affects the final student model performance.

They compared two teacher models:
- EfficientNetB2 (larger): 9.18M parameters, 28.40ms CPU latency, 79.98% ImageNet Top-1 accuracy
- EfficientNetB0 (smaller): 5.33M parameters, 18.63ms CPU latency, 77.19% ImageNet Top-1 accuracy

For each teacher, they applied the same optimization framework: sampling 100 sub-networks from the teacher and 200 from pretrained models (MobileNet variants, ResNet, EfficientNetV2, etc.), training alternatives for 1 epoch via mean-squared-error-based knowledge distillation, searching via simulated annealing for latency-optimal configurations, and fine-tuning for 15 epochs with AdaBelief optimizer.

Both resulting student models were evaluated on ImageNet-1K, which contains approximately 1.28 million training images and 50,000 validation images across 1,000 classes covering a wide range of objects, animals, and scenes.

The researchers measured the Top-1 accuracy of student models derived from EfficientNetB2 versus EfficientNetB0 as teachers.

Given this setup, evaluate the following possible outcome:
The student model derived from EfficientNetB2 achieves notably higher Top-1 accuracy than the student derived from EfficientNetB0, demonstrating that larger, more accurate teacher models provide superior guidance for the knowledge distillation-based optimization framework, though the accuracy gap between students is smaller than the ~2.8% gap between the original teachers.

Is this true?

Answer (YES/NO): NO